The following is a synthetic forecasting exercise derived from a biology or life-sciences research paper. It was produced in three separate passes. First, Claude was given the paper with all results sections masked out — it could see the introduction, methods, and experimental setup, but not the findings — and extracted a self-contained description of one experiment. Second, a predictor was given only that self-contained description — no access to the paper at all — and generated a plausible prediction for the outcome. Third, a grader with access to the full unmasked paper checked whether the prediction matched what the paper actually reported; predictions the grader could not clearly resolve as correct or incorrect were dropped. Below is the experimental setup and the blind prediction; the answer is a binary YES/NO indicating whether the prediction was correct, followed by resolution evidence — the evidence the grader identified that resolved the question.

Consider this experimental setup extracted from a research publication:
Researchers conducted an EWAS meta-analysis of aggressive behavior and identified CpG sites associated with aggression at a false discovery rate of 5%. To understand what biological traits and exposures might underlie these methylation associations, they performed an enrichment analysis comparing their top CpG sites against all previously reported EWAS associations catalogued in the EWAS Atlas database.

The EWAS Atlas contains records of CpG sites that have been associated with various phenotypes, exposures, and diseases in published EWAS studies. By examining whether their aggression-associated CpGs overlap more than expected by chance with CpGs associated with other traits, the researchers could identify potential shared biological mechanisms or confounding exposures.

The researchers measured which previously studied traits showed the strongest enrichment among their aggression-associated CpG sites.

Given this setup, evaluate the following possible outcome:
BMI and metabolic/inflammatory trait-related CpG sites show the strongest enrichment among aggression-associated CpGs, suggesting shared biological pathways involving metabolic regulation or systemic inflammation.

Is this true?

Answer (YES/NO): NO